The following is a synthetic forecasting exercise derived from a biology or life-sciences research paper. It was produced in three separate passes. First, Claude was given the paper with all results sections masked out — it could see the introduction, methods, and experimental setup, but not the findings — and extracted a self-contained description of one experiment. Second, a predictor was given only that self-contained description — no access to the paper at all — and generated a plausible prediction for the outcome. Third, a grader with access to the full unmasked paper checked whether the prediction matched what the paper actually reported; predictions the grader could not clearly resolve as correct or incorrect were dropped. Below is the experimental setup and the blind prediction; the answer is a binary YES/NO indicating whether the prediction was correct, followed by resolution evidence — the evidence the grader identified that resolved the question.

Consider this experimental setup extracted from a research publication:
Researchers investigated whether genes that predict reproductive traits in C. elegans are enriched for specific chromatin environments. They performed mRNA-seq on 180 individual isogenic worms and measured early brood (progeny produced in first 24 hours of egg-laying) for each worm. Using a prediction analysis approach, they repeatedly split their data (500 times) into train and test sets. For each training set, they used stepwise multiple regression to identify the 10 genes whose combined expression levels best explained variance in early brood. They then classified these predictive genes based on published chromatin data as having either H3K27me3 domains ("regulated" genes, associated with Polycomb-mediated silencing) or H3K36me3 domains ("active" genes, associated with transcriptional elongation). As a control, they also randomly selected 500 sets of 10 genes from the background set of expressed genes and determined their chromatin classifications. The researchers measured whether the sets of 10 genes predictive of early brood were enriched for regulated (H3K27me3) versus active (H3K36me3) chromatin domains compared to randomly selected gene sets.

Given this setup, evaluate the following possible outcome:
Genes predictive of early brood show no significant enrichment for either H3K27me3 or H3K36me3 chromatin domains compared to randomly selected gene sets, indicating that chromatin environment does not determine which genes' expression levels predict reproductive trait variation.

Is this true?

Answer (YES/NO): NO